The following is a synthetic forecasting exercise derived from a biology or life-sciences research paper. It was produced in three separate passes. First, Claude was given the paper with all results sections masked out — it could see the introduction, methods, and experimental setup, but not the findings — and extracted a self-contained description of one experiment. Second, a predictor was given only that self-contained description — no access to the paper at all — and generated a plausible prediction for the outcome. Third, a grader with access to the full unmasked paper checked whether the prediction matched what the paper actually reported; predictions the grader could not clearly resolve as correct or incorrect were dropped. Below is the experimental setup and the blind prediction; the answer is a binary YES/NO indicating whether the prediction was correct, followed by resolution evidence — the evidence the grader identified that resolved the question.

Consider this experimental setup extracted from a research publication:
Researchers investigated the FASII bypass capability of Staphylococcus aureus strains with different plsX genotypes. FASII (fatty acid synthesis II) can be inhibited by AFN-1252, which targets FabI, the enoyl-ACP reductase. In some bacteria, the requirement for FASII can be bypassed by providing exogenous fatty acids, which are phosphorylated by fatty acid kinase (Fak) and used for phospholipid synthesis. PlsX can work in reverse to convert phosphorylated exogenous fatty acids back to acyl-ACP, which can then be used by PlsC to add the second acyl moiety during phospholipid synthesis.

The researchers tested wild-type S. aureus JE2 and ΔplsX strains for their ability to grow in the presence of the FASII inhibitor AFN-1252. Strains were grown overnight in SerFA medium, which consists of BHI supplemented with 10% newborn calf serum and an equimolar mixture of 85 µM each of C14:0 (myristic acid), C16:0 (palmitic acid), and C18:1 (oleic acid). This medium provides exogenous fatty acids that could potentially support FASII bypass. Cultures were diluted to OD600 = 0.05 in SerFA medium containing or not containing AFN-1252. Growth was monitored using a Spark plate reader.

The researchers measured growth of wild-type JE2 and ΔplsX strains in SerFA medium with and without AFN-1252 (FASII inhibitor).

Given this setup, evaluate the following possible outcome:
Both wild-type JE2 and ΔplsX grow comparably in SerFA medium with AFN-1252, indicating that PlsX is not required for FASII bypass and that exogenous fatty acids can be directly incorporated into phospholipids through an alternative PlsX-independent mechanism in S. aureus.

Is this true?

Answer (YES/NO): NO